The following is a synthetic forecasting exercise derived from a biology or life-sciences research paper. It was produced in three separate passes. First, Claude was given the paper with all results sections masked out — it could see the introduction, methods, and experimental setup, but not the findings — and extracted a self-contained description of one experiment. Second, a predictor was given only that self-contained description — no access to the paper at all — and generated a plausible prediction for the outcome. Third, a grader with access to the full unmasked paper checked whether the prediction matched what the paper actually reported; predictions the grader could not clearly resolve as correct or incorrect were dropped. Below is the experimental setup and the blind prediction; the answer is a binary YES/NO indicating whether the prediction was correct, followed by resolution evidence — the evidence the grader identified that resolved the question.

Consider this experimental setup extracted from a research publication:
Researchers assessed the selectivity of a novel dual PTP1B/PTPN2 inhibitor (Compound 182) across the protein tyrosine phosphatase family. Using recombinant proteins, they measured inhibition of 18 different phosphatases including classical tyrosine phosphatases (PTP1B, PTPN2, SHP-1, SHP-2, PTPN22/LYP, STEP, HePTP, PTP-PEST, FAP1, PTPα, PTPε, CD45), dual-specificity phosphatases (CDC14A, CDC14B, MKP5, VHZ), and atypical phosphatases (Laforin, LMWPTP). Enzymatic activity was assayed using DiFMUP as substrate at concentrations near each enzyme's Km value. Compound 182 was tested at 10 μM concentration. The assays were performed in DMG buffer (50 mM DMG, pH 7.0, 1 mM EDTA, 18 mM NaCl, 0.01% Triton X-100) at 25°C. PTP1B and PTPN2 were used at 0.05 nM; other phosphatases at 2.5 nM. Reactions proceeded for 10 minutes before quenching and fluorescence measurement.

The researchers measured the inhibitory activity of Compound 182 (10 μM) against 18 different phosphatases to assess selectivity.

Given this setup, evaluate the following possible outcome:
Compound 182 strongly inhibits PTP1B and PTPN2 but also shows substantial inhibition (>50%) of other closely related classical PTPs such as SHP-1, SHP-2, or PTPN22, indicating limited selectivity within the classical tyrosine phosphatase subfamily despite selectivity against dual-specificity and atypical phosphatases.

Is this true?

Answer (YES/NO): NO